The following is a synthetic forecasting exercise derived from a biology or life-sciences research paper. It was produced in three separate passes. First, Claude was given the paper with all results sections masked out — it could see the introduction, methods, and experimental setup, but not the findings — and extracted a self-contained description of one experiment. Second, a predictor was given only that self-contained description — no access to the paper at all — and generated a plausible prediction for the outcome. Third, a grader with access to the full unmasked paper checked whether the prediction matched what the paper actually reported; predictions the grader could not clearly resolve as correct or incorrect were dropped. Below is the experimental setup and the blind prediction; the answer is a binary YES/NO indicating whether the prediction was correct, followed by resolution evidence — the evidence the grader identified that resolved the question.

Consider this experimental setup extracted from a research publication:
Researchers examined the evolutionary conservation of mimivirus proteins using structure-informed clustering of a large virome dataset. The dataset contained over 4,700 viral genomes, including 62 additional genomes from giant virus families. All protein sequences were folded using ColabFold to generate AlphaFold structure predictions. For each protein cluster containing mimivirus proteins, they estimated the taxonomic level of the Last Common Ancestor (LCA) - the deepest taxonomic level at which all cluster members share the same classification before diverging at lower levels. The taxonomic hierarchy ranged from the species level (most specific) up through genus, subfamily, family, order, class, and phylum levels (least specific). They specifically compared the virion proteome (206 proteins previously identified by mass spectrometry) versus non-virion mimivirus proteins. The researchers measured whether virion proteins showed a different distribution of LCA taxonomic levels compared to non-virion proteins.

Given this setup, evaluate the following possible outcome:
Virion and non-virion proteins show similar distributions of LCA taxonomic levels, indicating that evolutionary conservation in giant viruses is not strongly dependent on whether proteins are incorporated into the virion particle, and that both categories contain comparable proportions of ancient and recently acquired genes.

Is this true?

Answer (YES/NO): NO